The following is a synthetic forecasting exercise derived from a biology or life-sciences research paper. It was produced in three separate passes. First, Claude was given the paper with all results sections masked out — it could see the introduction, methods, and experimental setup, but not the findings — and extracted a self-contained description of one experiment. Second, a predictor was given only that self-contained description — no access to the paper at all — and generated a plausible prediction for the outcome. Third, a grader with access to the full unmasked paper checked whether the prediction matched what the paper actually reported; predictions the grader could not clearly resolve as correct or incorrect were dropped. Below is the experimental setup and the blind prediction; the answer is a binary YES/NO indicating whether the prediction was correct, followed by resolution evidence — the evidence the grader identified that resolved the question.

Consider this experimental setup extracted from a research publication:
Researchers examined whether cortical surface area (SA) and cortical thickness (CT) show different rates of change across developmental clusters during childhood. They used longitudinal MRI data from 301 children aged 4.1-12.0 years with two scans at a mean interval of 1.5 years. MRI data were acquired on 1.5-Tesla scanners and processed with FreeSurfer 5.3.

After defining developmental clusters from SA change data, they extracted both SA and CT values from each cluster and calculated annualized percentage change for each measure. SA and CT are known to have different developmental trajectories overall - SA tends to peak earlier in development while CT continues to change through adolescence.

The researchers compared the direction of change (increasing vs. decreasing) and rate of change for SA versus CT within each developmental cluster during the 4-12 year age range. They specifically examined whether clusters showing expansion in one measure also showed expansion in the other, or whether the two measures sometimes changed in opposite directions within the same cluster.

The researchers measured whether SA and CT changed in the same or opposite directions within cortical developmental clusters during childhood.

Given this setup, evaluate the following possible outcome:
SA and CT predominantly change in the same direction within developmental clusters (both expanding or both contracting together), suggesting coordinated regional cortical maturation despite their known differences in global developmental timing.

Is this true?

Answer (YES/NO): NO